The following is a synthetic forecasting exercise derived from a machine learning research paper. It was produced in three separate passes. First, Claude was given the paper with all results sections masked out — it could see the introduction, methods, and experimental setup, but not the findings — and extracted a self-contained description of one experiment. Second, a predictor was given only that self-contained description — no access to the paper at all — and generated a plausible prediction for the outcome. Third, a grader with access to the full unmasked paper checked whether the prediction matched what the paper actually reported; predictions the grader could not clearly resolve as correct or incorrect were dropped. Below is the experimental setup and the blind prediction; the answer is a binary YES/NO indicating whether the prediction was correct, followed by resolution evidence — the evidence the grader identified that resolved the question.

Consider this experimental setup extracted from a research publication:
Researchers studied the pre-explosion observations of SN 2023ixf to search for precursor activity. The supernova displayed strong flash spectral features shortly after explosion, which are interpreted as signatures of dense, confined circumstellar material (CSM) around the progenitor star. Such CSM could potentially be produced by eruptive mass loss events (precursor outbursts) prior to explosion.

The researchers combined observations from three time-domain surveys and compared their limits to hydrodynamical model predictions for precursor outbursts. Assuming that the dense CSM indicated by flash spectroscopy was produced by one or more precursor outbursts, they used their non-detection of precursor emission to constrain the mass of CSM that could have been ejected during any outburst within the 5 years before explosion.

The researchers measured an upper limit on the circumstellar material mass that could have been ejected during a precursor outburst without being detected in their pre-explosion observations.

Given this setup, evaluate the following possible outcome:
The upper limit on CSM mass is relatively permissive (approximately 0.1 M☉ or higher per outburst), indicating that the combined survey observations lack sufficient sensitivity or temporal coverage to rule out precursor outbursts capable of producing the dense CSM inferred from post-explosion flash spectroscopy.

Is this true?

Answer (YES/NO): NO